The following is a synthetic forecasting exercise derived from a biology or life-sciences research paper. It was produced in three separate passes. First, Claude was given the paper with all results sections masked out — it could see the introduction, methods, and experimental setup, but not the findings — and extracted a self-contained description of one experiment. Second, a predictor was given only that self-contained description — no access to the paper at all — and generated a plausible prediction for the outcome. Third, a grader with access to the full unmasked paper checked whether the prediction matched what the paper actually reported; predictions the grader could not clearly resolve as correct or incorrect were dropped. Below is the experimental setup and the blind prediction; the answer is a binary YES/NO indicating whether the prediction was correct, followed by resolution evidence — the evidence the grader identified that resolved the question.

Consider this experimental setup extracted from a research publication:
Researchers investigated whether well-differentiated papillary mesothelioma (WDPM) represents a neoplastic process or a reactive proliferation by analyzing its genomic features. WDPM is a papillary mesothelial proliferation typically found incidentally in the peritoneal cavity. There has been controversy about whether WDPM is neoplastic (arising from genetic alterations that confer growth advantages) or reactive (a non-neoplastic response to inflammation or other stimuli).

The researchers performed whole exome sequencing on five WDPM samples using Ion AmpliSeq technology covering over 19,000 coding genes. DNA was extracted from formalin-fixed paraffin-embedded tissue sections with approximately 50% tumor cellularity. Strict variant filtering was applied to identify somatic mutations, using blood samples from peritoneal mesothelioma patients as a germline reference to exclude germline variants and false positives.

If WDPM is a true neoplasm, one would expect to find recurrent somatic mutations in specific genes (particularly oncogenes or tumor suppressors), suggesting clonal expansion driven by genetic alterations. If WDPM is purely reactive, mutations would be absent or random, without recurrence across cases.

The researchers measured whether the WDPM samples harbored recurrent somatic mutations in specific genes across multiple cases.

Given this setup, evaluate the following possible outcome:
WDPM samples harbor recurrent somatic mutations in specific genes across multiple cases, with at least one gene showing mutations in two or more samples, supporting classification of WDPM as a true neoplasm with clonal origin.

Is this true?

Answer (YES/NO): YES